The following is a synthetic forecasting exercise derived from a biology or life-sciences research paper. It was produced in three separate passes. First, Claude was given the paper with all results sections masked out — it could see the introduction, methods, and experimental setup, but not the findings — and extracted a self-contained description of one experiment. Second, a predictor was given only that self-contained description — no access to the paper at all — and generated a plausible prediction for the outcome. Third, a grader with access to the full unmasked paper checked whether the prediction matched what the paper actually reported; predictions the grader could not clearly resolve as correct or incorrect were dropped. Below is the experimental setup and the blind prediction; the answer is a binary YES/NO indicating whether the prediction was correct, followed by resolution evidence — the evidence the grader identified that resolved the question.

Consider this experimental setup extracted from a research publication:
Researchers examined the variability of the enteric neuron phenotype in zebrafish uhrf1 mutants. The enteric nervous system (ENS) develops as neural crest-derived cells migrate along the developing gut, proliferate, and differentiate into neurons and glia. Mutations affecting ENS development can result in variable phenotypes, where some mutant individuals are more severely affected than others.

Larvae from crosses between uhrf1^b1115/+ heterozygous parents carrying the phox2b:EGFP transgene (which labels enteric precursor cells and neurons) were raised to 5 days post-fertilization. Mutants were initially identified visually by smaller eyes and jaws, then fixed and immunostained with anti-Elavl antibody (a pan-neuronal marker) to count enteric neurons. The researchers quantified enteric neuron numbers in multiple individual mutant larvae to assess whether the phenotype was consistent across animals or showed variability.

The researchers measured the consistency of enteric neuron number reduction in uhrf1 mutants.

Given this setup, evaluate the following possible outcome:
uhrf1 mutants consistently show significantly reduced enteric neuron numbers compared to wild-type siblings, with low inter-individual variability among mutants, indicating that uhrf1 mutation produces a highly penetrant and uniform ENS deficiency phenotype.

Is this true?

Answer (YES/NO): NO